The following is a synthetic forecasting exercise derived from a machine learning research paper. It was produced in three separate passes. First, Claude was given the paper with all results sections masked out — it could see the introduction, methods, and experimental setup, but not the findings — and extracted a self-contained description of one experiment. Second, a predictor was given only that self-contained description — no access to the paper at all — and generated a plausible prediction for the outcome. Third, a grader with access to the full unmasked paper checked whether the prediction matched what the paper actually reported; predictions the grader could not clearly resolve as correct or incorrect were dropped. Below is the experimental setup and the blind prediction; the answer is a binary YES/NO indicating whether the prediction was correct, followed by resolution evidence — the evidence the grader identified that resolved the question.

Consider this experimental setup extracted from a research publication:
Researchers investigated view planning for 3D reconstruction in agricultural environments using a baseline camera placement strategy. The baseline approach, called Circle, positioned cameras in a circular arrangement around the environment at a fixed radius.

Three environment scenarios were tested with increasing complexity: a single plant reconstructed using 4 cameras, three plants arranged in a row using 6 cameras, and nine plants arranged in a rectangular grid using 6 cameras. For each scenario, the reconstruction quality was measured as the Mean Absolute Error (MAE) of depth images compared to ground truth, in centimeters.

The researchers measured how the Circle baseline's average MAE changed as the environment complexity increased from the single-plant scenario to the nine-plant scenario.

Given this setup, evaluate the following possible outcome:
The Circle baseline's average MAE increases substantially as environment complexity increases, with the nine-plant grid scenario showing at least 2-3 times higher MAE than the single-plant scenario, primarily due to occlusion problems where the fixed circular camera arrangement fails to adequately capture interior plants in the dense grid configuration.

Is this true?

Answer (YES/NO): NO